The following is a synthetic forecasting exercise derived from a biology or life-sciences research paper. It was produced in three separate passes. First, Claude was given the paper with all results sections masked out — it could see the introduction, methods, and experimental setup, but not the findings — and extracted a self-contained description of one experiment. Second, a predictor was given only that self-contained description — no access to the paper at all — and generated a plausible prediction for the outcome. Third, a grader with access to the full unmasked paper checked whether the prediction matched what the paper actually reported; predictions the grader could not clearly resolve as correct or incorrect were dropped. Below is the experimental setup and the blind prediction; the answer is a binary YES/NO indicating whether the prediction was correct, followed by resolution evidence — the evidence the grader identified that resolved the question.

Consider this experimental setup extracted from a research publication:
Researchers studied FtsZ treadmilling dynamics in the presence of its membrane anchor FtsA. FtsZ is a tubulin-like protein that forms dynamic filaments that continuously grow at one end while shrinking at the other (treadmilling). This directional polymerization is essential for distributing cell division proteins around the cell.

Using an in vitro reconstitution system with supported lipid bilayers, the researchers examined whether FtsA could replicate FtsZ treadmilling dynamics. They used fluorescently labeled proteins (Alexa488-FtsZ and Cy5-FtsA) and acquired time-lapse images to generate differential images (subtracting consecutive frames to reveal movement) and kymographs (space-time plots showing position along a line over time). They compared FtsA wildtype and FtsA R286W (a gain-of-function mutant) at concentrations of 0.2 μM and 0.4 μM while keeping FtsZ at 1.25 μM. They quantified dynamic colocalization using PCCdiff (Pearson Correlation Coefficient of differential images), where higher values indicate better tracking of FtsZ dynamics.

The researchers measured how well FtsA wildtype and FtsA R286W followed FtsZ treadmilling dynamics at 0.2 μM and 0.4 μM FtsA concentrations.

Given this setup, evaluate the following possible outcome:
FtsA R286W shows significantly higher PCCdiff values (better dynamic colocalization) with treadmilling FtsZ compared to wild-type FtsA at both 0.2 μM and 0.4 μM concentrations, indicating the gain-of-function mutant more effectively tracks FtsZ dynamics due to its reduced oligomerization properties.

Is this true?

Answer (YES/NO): NO